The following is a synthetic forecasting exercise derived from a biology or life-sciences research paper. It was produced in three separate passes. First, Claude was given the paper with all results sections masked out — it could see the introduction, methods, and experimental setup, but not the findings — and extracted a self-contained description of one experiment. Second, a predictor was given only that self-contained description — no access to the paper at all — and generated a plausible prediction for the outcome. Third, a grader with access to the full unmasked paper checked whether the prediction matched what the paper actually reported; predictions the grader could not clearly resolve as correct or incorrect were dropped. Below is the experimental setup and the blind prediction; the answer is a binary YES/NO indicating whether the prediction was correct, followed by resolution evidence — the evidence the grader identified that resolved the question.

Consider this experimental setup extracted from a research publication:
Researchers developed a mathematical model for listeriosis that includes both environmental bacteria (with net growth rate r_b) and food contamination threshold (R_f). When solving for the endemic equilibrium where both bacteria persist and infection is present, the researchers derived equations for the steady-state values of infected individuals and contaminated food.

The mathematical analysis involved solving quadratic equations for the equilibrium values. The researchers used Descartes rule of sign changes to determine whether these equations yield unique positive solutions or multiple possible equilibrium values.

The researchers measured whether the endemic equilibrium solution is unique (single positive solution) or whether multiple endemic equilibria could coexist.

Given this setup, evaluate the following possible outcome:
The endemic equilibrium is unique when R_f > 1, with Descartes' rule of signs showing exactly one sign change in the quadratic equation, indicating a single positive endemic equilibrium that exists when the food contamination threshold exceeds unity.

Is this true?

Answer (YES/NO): YES